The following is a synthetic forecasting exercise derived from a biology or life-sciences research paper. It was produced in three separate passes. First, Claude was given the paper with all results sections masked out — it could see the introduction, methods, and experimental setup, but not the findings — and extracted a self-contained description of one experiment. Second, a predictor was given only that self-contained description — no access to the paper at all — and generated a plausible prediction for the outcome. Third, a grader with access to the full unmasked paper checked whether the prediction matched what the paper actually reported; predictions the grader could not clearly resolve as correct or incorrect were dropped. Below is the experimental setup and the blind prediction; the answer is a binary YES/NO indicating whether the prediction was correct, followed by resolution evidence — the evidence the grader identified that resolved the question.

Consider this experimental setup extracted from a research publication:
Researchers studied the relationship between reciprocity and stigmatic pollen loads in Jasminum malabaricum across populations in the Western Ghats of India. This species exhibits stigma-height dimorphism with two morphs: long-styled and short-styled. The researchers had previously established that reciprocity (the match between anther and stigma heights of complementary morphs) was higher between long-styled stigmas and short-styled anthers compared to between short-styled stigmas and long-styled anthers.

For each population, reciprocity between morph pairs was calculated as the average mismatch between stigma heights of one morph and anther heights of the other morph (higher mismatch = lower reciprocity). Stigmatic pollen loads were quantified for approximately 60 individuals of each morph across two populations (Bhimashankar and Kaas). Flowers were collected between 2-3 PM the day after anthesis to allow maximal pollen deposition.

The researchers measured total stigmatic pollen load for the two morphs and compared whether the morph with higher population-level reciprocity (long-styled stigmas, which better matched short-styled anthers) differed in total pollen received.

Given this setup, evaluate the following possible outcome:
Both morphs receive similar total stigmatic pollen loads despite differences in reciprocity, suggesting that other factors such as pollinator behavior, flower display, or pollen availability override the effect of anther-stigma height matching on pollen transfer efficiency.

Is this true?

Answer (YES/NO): YES